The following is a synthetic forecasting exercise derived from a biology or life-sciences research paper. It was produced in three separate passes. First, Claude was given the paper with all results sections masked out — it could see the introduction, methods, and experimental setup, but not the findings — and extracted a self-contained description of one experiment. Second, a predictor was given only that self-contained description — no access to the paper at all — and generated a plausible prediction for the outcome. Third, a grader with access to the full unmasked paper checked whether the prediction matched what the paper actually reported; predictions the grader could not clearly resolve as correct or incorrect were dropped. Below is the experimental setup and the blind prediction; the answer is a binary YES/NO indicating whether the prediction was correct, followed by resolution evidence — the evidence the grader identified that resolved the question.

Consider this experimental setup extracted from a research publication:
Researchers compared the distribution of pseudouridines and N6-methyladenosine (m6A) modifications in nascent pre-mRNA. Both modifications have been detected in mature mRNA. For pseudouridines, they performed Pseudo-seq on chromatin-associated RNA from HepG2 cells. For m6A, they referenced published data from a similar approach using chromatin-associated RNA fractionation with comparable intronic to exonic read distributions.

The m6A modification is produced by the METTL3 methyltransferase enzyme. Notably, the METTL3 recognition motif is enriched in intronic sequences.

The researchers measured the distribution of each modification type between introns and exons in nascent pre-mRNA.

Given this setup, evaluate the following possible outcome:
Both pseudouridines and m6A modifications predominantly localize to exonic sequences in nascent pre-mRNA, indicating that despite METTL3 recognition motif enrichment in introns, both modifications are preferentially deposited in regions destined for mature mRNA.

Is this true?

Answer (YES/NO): NO